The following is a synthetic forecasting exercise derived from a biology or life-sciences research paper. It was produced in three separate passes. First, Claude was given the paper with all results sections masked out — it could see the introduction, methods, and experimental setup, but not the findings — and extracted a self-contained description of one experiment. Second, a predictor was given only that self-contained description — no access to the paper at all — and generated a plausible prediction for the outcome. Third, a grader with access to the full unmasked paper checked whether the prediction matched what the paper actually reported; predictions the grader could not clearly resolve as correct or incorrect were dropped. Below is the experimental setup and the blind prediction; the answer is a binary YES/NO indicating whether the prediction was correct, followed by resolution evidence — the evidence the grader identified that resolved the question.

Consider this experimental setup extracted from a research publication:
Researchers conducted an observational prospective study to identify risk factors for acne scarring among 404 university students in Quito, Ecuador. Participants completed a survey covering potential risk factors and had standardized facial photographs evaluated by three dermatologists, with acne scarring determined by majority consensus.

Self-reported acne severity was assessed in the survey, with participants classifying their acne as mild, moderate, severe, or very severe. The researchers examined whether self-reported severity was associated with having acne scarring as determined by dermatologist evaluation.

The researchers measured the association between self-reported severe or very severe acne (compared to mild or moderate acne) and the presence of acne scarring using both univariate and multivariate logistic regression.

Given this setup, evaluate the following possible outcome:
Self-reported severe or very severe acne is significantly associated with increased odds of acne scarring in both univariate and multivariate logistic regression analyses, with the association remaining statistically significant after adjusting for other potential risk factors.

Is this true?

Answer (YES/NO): YES